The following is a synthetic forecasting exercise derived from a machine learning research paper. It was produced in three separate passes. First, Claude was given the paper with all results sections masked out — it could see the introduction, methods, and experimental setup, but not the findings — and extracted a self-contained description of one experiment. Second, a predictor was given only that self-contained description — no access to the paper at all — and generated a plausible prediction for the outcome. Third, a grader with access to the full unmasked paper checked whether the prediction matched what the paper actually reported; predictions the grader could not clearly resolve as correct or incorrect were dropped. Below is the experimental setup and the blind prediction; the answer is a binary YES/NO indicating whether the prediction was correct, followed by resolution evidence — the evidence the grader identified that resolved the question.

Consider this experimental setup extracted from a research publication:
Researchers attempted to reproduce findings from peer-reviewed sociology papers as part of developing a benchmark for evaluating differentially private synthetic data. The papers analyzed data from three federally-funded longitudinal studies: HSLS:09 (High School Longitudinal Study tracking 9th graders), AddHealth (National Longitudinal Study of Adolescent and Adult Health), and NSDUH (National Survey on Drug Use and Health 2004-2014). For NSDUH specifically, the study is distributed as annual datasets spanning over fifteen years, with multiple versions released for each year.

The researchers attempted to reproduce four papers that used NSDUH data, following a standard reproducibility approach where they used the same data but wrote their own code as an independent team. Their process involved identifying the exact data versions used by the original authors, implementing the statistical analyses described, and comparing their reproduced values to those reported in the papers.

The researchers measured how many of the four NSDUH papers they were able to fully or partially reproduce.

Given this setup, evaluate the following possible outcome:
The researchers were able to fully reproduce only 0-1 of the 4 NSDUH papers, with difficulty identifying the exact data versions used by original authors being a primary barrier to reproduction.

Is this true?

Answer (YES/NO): YES